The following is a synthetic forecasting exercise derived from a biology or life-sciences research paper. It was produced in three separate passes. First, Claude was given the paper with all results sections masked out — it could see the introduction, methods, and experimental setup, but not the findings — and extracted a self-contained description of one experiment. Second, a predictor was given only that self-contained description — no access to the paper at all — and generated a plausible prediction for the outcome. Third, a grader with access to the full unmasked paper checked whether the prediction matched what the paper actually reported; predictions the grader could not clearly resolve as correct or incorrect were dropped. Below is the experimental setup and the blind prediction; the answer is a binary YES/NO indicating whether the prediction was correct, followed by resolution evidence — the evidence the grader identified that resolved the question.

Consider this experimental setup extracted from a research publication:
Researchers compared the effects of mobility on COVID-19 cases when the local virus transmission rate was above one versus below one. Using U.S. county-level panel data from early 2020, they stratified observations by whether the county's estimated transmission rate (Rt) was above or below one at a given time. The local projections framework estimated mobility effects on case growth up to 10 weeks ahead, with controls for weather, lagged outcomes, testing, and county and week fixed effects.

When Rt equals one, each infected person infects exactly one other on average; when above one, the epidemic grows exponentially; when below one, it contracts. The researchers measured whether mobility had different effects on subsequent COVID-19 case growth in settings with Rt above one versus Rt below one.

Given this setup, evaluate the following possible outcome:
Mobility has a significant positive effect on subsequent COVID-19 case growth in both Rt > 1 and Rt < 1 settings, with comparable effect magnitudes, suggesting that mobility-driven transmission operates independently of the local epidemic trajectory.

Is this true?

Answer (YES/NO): NO